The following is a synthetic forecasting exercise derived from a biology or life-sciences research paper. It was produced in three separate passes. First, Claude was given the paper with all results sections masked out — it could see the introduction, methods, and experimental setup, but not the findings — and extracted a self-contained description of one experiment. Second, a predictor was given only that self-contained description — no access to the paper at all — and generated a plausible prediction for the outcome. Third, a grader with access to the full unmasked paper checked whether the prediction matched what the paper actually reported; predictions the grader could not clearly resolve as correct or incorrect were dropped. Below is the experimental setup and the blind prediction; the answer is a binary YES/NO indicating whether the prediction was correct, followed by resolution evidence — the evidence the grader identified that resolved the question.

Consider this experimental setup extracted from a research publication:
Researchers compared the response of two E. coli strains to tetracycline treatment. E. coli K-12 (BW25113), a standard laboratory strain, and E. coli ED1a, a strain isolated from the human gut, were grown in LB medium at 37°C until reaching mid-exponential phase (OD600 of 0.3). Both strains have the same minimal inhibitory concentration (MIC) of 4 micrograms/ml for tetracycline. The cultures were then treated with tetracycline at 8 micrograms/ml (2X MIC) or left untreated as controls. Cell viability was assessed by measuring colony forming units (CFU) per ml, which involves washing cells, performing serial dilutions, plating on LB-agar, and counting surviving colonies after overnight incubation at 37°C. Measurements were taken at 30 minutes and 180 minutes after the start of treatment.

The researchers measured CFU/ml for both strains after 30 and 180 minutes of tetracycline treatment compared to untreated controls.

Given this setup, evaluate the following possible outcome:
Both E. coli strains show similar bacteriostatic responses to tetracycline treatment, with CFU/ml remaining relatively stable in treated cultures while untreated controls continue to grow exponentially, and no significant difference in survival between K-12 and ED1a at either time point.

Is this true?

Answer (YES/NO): NO